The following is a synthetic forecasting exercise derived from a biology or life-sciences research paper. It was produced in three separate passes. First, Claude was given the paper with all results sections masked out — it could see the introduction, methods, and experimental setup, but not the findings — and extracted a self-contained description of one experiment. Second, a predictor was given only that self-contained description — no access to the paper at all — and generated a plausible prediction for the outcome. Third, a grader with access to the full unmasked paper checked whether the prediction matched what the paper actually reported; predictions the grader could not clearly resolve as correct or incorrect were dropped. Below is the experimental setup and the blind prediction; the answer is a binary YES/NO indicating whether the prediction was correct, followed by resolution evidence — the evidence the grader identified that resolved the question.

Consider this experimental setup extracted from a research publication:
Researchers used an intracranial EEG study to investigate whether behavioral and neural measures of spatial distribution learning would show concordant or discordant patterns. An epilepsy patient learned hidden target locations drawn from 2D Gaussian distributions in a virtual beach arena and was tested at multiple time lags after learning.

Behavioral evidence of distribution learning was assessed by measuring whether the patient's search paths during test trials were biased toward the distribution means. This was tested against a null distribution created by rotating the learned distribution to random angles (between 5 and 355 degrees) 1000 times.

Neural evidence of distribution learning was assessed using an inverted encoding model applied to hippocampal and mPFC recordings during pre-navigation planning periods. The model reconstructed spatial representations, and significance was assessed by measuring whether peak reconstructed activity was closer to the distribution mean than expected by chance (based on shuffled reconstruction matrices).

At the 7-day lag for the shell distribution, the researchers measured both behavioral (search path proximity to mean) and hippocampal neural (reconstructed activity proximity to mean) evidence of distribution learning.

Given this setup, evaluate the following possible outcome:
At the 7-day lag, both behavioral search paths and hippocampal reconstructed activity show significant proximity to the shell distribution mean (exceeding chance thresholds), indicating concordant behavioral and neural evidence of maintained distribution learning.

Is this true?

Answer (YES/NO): NO